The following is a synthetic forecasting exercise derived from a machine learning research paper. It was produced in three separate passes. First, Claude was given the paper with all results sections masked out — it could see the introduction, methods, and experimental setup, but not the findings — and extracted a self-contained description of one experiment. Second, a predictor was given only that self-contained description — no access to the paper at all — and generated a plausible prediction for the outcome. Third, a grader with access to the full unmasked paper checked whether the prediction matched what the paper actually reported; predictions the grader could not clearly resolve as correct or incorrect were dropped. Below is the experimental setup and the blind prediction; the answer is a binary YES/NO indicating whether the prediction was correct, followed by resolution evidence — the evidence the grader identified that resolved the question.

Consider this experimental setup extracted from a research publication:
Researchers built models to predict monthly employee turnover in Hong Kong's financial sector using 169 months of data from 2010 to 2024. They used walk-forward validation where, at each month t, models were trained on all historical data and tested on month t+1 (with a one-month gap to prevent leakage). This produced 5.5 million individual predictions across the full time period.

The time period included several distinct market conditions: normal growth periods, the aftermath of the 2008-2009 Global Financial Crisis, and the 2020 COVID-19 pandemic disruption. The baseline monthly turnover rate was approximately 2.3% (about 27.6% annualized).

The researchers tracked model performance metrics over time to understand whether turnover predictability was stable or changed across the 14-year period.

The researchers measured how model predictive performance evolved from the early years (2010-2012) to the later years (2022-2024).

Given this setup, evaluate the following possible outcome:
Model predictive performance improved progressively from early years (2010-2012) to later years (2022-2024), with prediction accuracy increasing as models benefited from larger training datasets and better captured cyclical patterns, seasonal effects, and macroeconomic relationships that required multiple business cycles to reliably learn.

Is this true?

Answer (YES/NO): NO